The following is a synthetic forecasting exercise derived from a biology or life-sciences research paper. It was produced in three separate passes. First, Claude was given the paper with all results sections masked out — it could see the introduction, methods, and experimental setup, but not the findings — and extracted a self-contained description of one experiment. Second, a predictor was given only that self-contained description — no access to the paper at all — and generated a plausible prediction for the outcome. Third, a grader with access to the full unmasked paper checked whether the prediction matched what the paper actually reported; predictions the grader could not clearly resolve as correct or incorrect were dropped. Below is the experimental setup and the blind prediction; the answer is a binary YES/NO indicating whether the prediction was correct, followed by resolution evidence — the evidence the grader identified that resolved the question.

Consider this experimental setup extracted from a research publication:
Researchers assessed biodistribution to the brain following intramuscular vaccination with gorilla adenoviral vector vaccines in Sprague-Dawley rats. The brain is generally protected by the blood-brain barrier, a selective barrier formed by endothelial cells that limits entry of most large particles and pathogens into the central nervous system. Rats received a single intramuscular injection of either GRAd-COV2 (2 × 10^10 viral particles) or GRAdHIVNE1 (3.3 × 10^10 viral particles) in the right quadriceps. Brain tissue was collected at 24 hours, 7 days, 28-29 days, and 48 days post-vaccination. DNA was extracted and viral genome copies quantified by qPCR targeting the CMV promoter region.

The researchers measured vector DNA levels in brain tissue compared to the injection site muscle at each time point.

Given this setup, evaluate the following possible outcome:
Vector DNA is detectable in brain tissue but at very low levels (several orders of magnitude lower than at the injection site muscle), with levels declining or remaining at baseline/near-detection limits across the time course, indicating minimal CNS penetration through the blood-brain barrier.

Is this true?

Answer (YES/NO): NO